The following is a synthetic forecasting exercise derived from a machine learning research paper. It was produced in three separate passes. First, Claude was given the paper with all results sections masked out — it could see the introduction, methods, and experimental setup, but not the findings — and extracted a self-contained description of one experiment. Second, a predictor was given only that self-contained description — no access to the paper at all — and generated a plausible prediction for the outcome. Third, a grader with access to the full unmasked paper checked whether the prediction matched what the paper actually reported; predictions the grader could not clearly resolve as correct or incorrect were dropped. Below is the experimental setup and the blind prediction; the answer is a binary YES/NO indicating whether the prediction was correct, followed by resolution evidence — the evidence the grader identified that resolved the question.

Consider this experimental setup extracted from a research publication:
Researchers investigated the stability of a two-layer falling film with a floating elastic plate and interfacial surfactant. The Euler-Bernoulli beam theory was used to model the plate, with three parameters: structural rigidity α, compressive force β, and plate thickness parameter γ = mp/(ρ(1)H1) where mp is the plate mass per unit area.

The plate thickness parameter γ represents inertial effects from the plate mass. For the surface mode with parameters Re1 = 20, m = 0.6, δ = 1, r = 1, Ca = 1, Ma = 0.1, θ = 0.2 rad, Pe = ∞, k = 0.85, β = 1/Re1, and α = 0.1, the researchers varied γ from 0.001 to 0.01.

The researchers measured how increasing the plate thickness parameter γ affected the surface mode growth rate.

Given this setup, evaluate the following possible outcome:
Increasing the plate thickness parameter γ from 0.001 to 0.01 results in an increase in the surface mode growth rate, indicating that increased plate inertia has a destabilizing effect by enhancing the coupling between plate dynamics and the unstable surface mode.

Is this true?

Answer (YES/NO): NO